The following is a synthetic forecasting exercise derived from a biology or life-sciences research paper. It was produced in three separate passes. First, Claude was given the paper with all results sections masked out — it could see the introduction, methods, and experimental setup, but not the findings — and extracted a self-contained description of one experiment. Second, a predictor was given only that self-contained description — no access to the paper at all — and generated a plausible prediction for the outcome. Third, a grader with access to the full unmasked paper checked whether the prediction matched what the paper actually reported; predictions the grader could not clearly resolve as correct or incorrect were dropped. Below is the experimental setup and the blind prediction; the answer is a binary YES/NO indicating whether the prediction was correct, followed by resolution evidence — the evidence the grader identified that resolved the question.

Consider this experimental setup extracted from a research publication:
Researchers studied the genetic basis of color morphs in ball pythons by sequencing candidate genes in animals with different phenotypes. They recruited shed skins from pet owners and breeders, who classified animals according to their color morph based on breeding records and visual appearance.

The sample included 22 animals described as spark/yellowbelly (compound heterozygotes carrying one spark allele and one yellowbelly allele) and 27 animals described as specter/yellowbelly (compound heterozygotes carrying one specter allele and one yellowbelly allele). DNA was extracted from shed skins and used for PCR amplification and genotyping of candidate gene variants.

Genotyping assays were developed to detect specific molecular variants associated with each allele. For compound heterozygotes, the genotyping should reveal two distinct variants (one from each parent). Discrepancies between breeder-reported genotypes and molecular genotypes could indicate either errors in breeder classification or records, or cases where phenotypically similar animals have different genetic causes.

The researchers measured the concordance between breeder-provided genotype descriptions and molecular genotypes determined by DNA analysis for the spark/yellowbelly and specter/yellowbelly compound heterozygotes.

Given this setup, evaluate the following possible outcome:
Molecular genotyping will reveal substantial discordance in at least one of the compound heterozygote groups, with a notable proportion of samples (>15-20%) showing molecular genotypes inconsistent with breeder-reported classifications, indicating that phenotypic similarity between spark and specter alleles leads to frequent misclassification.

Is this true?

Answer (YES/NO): NO